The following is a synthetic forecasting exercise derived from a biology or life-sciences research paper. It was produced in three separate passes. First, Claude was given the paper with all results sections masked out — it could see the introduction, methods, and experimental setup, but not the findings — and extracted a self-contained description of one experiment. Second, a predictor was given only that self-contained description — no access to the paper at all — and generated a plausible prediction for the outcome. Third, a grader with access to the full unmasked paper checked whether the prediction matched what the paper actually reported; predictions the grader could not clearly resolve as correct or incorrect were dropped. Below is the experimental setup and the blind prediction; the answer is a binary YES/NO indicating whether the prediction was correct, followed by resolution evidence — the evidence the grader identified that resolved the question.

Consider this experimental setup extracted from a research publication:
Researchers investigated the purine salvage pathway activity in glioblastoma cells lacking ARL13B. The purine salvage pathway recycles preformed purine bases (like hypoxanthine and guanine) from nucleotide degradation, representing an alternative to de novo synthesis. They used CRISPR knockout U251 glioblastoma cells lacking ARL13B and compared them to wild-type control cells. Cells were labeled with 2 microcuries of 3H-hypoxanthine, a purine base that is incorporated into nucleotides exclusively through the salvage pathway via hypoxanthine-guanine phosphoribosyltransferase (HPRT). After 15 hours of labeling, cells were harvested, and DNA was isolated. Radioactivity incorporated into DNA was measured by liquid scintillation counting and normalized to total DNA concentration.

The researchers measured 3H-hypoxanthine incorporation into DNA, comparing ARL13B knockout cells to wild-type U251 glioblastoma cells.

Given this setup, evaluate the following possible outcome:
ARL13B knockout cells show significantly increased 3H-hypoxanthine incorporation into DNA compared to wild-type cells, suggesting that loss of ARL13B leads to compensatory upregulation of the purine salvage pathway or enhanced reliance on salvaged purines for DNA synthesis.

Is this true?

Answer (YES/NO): YES